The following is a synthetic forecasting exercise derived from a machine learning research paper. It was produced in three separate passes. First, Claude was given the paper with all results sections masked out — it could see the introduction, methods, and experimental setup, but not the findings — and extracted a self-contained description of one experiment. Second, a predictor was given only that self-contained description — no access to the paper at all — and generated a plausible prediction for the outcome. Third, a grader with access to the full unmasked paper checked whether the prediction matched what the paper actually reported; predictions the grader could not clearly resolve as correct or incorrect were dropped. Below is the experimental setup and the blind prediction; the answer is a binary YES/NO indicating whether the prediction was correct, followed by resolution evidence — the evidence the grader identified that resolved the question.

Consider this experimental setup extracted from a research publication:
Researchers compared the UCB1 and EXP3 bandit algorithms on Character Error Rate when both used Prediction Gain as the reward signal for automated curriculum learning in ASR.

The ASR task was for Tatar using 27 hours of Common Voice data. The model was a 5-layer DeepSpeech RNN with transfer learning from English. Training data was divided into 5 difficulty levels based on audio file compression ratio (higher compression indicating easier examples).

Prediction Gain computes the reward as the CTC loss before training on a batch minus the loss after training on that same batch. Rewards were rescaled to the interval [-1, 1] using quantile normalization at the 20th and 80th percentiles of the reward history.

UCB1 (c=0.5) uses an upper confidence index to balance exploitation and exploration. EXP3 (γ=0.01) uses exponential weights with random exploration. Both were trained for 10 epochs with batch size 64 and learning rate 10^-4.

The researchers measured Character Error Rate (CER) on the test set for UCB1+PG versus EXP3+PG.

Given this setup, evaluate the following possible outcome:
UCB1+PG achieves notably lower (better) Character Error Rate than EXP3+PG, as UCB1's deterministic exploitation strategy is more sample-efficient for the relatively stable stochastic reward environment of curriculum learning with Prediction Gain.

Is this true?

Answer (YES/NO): NO